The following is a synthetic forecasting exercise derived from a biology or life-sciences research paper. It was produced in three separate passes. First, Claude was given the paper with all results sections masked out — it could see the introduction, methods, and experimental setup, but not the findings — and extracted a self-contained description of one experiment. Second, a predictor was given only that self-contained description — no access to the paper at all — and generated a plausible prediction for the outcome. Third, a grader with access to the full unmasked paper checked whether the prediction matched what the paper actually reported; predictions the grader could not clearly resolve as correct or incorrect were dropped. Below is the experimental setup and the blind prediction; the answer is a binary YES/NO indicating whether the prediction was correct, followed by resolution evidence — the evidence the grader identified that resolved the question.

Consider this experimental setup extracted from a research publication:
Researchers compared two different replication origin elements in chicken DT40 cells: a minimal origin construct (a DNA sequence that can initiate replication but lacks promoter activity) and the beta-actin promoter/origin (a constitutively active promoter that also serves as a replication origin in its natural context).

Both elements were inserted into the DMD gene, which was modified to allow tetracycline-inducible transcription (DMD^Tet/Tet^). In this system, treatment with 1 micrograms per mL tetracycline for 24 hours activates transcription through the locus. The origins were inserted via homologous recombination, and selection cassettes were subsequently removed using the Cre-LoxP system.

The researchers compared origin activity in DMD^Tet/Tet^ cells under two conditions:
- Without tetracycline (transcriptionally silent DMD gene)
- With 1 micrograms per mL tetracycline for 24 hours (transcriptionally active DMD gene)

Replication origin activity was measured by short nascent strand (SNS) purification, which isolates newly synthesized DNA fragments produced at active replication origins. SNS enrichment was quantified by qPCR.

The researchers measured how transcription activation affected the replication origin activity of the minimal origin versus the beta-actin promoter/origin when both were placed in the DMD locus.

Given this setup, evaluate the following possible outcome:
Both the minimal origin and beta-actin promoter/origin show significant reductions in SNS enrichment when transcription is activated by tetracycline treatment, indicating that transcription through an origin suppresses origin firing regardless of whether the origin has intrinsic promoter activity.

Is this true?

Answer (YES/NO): NO